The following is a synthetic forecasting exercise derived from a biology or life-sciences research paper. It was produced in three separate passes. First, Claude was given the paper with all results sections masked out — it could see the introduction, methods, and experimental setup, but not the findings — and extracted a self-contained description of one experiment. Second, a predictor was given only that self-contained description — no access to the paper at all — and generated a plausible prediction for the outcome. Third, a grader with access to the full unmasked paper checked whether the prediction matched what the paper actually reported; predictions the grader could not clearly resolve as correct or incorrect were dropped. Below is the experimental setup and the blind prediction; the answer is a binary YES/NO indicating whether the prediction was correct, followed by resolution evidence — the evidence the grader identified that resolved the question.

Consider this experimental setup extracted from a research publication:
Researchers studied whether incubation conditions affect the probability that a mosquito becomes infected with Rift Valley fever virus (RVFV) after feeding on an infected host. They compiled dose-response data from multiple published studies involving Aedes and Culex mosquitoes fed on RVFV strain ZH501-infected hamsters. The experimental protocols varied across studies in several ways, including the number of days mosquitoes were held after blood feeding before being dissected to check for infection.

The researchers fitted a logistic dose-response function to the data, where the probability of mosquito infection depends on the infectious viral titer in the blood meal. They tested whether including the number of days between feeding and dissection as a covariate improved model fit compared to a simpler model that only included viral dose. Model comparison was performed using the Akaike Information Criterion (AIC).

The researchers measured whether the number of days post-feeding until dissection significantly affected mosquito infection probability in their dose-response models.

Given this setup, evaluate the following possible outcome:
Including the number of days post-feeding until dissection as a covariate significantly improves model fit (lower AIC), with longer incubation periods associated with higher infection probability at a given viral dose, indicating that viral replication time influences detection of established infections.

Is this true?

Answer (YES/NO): NO